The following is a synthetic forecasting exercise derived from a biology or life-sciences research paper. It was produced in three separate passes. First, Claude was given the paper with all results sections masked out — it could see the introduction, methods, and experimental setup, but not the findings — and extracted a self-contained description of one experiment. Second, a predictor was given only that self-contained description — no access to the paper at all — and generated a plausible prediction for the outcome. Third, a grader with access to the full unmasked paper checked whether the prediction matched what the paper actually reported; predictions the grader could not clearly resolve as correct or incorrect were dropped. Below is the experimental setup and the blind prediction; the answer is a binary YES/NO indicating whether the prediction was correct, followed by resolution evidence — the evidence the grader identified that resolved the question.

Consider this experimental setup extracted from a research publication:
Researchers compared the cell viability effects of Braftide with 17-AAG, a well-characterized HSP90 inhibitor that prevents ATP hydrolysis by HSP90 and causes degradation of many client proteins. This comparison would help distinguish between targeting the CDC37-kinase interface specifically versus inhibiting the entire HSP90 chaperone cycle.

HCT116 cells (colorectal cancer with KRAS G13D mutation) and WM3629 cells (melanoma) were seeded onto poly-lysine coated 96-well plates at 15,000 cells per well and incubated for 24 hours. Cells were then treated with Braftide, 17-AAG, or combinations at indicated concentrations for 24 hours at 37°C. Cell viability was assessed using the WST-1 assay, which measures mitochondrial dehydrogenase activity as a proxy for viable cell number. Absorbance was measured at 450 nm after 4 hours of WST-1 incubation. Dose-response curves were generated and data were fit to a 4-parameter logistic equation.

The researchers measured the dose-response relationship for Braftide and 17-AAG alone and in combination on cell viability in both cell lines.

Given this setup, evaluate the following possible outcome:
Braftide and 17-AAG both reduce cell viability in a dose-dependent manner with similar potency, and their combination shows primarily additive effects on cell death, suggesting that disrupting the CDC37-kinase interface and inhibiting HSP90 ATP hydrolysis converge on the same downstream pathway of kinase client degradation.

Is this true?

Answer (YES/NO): NO